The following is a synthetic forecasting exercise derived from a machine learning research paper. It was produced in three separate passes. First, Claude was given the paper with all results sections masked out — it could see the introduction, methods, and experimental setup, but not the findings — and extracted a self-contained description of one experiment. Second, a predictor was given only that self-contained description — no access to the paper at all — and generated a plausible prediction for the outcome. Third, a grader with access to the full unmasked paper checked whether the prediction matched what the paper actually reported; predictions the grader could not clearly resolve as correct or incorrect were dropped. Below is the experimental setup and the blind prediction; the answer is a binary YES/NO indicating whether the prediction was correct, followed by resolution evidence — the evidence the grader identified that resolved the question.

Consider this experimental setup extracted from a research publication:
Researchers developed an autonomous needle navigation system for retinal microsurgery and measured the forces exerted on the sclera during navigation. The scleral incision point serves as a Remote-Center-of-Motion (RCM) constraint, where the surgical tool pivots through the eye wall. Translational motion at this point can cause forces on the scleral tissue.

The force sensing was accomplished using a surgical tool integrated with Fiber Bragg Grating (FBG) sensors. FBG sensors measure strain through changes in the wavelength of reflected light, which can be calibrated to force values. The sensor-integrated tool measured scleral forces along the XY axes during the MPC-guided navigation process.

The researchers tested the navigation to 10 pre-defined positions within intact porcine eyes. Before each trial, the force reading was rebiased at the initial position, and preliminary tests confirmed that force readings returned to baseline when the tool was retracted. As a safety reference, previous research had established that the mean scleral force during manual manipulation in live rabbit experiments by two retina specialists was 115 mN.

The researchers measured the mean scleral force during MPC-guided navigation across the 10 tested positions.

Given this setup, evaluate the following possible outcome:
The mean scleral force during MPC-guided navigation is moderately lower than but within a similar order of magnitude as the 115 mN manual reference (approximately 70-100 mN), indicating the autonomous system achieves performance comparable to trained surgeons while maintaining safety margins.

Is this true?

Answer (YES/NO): NO